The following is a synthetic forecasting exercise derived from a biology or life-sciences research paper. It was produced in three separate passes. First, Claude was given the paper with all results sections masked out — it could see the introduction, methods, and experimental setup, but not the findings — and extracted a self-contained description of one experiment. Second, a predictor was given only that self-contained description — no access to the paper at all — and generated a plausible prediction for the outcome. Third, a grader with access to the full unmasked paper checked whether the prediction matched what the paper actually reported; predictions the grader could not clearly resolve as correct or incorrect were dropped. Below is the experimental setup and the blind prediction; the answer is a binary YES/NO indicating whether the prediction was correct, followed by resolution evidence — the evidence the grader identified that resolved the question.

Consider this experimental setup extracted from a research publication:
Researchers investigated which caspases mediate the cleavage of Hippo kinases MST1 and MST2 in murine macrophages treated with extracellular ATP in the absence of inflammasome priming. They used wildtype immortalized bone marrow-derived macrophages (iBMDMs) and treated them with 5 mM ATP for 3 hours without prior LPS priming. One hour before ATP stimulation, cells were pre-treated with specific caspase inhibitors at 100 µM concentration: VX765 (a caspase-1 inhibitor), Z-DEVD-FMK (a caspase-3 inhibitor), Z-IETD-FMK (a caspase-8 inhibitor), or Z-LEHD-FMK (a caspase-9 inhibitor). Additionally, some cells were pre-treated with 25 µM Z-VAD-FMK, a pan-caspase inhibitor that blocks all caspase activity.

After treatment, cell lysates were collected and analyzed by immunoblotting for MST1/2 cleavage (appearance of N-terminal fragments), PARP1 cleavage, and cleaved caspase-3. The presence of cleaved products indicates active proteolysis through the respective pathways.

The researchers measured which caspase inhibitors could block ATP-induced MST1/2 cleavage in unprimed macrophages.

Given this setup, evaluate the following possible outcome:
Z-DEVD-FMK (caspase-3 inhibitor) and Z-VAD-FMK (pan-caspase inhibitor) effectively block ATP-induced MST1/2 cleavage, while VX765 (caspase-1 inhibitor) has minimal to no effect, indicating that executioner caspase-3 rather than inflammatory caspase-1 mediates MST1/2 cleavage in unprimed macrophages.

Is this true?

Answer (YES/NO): NO